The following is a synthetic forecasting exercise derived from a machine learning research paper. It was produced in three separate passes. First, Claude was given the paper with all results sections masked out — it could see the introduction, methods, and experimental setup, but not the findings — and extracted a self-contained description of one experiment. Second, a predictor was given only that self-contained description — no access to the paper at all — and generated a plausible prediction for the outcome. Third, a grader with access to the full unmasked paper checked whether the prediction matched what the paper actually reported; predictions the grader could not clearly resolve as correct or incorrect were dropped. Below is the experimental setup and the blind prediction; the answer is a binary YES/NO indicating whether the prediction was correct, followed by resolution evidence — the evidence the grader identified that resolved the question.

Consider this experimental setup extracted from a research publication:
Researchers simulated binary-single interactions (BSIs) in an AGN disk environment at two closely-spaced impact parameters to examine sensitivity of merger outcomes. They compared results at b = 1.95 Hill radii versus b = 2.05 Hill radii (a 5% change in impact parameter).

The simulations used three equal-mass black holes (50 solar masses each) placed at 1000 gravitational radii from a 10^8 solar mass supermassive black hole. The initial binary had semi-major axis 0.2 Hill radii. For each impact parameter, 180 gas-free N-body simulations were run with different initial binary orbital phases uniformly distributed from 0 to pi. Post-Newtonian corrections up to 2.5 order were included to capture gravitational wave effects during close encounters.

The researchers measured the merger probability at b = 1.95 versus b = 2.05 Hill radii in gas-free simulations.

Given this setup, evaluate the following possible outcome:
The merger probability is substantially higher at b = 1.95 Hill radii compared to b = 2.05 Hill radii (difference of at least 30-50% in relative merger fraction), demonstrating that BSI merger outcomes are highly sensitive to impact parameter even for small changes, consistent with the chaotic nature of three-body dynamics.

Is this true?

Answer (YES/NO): NO